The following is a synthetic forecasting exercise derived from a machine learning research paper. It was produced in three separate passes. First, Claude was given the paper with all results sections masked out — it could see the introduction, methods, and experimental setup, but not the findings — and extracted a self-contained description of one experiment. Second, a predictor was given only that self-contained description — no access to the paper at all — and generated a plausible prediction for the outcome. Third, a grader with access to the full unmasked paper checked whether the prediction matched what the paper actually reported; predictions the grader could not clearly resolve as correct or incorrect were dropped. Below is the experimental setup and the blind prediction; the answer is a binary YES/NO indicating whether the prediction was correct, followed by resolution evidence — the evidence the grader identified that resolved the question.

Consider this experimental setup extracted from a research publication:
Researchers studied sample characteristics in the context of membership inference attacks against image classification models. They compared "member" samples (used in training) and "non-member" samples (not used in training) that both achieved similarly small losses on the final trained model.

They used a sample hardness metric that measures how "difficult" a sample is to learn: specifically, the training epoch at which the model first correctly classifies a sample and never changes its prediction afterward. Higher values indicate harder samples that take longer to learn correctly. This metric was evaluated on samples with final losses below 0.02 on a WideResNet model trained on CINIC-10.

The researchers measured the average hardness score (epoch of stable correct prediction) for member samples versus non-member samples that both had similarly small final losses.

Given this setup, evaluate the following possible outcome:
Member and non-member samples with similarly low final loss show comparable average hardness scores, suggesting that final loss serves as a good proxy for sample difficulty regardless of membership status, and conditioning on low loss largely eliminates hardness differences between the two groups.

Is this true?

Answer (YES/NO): NO